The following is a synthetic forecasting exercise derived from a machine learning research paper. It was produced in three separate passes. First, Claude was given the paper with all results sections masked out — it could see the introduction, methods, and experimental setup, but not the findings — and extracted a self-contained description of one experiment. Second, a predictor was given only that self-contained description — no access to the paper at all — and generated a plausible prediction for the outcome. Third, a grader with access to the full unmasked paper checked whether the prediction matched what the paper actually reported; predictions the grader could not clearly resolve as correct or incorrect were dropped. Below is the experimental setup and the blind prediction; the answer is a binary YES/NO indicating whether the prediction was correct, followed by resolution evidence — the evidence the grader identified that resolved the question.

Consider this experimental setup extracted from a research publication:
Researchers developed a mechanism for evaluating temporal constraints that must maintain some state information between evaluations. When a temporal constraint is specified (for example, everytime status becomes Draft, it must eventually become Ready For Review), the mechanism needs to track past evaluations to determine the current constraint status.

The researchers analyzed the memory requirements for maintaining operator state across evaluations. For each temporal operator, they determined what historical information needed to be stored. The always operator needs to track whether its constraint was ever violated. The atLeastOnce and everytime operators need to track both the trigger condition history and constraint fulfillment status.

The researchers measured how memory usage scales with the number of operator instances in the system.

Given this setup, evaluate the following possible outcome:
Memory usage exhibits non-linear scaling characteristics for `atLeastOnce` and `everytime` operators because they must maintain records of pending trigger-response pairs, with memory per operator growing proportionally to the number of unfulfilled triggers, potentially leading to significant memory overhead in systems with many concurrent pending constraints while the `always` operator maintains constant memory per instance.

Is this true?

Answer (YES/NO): NO